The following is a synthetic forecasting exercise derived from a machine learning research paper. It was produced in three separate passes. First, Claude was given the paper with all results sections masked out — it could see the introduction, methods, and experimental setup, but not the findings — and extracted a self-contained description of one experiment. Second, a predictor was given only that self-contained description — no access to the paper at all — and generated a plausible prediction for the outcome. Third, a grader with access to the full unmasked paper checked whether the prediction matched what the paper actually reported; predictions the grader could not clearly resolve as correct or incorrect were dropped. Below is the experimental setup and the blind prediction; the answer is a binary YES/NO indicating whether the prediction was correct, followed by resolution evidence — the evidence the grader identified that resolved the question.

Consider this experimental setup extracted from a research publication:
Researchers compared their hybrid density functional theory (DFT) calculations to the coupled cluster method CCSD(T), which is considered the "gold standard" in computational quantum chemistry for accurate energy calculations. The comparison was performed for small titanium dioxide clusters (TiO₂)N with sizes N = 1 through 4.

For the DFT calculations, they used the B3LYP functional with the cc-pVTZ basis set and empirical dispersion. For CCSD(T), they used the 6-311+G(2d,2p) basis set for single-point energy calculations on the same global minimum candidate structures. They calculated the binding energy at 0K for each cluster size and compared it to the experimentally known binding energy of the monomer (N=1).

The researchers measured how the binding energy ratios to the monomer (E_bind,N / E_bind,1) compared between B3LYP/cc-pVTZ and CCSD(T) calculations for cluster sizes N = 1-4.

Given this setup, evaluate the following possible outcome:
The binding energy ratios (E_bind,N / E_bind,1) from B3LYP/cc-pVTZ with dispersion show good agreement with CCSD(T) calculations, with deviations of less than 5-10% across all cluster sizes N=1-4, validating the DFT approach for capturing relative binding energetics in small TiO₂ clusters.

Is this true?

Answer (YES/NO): YES